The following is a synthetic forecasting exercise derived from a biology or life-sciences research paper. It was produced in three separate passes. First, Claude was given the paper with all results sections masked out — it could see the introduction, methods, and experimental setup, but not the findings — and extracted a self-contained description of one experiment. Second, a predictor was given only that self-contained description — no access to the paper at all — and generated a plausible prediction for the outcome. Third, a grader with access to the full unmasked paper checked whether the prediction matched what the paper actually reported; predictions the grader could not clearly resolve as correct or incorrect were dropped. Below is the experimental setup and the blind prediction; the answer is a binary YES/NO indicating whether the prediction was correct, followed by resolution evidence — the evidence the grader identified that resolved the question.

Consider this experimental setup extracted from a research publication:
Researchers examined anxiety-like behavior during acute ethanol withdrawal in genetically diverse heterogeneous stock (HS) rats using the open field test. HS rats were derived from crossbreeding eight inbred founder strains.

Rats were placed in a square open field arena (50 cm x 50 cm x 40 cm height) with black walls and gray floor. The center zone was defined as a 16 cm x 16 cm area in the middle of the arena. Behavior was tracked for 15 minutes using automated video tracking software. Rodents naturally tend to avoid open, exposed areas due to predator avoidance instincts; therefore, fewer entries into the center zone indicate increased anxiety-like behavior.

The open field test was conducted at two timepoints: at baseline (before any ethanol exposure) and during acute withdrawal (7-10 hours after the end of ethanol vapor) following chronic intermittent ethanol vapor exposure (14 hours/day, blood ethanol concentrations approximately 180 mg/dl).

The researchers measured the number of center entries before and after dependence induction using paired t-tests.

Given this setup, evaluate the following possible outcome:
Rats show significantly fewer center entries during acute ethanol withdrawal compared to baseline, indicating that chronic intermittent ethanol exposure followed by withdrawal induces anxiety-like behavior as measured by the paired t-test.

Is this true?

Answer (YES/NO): YES